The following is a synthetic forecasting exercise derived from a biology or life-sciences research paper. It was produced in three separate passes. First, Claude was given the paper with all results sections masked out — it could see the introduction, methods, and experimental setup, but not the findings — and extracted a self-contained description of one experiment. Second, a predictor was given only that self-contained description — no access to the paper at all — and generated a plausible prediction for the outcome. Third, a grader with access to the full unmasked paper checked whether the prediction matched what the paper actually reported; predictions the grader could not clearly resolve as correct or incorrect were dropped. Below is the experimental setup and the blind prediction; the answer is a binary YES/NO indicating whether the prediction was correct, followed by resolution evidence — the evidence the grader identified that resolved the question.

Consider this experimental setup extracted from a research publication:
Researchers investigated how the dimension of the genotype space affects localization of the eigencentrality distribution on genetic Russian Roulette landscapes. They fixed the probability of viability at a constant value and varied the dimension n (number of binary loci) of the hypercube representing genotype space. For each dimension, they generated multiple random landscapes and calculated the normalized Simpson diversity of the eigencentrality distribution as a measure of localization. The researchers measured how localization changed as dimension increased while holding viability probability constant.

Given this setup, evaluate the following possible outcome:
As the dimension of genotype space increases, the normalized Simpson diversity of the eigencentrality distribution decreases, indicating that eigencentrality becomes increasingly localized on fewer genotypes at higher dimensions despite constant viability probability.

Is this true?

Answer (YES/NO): NO